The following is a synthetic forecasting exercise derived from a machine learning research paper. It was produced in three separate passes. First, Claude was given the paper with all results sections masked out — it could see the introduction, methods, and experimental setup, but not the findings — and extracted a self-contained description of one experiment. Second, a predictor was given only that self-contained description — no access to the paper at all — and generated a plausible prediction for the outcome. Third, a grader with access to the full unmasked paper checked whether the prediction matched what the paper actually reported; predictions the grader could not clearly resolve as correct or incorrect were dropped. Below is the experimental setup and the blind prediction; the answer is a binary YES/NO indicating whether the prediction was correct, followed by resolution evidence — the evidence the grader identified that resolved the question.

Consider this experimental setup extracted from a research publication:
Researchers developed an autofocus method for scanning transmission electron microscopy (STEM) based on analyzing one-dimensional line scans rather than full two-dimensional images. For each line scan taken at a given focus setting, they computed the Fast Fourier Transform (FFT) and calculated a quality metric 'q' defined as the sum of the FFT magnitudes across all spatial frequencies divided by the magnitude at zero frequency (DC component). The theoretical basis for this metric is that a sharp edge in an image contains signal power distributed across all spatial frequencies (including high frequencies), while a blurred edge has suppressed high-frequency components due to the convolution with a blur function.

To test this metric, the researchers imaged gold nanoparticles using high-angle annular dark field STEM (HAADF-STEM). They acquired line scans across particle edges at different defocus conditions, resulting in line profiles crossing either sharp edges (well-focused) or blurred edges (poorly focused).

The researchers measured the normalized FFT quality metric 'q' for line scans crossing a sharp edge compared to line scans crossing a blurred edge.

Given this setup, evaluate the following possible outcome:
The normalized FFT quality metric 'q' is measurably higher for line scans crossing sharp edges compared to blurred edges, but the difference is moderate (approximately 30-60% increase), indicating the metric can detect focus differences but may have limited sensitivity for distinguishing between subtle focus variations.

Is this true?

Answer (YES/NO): NO